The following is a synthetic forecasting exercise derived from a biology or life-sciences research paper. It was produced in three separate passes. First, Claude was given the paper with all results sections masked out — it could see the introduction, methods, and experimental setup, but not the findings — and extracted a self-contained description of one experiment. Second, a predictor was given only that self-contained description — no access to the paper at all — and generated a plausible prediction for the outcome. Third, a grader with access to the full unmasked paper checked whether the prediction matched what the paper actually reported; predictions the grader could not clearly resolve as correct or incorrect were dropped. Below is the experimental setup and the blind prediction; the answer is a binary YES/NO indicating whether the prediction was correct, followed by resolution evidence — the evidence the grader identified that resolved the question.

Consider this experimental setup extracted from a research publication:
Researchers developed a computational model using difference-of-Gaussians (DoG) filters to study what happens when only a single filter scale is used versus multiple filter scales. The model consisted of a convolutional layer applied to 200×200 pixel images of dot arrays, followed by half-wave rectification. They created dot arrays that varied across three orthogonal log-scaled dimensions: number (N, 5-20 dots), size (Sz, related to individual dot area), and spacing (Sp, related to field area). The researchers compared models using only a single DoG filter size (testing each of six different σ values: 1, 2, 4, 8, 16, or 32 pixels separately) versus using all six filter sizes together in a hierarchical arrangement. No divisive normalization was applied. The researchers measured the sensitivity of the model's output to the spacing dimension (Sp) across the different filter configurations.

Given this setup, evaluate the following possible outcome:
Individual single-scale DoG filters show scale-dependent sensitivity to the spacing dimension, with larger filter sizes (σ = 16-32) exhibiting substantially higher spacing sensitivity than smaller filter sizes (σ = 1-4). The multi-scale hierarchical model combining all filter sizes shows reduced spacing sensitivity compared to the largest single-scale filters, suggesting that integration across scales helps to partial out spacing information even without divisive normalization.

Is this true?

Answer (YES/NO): NO